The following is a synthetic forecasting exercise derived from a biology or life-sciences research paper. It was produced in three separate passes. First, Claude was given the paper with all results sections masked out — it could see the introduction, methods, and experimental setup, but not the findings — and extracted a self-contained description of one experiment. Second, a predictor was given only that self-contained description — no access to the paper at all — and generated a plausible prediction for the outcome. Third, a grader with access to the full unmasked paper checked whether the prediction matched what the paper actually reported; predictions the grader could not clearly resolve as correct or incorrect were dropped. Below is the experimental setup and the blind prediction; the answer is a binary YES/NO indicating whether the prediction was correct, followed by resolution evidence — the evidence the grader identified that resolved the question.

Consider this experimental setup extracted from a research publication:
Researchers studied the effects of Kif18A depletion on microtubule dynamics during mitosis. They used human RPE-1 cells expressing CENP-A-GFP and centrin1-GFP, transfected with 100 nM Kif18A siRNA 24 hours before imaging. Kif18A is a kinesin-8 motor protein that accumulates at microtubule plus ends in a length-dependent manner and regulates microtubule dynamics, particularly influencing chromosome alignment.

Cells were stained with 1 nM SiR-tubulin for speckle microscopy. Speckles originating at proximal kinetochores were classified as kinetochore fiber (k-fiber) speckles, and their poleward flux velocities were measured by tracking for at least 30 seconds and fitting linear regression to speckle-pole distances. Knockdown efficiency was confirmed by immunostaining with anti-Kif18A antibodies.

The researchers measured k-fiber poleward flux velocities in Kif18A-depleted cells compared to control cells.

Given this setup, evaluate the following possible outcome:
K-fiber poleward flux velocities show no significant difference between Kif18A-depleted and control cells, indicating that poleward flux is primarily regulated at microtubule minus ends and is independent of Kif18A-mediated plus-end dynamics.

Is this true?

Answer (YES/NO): NO